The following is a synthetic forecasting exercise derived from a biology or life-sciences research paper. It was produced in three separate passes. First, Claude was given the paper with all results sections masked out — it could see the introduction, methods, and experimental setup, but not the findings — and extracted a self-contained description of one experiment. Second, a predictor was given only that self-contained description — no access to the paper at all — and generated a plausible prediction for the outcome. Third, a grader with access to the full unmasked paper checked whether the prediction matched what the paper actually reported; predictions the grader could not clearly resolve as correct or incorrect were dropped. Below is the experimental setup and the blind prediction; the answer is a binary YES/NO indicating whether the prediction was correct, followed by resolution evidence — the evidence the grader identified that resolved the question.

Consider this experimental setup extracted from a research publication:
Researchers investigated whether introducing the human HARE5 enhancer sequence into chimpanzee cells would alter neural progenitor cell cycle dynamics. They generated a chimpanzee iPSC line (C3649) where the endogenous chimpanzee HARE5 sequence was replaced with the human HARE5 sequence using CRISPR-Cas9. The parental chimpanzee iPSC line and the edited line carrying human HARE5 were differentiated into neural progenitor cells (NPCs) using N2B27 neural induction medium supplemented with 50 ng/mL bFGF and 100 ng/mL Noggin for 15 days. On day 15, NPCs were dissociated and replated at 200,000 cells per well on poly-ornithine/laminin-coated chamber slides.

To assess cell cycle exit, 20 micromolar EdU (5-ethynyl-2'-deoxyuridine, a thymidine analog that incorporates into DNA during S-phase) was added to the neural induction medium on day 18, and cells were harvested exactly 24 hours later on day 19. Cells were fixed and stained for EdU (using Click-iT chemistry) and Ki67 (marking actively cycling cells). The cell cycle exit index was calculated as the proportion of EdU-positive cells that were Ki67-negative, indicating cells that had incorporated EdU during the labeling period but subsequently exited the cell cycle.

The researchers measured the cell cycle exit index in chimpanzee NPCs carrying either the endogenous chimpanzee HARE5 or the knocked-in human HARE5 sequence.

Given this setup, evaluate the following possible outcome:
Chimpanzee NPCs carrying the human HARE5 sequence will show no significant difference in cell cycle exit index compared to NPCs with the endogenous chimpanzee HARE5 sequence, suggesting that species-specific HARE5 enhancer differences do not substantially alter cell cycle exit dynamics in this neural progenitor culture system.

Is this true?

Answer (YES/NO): NO